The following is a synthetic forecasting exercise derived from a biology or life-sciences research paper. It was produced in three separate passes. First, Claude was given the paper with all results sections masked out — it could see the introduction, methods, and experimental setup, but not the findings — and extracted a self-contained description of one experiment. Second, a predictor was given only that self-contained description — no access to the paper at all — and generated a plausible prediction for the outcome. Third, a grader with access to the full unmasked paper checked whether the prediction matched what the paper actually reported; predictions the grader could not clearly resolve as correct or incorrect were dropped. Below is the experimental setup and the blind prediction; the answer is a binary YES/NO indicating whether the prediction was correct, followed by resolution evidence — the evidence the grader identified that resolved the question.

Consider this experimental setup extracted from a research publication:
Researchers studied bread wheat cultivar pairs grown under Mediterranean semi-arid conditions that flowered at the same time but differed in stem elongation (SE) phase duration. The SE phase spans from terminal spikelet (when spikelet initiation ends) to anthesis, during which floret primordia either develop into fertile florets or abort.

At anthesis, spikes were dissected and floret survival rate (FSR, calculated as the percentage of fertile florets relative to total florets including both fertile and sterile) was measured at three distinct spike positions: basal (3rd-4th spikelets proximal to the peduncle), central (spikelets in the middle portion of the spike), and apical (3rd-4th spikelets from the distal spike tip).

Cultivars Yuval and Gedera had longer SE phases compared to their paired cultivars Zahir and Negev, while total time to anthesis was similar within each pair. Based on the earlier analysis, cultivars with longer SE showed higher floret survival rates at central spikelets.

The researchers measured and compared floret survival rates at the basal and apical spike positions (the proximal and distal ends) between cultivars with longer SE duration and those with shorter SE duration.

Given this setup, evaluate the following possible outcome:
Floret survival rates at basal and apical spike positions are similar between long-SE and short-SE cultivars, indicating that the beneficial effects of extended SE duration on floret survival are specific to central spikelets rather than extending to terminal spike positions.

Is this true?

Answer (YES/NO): NO